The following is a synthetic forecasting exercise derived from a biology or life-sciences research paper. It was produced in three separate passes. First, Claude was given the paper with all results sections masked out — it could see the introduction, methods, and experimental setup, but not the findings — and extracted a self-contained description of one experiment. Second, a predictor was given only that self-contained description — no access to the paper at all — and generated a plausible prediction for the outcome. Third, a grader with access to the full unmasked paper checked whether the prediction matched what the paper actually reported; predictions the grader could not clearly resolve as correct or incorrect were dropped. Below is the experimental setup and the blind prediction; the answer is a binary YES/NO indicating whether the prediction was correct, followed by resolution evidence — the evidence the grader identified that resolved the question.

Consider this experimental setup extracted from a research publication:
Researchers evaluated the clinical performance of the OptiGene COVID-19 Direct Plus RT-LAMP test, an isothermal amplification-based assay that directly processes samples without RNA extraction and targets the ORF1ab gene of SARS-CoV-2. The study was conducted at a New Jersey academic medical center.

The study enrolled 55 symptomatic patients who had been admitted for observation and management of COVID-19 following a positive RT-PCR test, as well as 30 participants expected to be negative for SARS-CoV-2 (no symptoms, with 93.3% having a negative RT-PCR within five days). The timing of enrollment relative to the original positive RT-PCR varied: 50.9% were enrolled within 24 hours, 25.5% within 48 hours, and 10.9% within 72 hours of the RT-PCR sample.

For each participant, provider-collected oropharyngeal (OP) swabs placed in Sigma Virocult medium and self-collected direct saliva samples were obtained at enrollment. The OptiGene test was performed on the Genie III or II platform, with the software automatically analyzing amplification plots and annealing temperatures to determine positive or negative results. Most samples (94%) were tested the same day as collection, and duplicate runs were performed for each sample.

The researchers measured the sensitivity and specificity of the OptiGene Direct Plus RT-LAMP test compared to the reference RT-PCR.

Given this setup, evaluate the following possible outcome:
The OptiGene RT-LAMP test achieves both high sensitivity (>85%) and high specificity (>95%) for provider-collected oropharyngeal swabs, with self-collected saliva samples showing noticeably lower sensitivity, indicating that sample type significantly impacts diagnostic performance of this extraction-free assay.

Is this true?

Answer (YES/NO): NO